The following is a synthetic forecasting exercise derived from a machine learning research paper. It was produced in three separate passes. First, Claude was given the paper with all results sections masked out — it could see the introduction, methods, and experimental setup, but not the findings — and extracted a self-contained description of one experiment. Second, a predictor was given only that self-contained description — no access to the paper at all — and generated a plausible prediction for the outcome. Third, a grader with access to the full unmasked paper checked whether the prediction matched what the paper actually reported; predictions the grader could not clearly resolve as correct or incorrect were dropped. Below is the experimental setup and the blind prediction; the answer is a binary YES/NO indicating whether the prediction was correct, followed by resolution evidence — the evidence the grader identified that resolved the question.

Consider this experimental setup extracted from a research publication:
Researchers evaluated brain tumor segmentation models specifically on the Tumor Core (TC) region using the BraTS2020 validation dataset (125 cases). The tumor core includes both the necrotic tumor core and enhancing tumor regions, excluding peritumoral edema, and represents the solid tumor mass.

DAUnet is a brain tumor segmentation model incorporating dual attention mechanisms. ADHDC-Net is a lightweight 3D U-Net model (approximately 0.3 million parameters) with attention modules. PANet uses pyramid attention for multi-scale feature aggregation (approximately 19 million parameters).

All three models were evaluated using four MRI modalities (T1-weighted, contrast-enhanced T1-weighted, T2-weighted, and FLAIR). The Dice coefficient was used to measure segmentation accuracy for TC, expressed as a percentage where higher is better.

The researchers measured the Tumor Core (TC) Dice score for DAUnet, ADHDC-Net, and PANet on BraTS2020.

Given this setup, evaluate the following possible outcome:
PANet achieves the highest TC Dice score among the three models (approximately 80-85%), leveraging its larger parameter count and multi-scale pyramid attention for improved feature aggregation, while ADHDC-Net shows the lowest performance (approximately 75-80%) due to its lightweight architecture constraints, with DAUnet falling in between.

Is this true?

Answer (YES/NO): NO